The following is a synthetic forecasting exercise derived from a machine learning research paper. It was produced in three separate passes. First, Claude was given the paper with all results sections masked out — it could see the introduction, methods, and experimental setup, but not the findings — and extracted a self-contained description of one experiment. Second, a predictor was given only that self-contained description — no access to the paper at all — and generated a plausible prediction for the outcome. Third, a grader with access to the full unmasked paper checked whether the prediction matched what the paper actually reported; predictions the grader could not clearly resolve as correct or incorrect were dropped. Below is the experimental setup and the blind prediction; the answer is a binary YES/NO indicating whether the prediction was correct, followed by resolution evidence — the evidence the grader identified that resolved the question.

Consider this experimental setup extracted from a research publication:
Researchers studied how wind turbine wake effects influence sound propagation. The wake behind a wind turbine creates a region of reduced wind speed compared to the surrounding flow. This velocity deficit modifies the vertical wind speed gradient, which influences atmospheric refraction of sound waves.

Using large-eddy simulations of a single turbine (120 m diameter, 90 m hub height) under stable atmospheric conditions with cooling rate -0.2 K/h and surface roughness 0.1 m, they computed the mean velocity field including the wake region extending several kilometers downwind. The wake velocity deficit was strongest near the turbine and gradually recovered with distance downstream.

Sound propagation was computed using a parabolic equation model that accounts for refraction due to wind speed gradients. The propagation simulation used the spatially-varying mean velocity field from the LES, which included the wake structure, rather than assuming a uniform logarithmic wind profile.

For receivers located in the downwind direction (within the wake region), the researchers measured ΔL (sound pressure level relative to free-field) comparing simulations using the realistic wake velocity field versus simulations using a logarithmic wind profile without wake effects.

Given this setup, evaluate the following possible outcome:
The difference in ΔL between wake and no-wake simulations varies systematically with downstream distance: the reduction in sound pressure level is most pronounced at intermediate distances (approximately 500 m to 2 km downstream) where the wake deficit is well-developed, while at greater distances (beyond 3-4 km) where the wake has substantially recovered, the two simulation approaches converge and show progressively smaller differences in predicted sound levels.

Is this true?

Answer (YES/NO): NO